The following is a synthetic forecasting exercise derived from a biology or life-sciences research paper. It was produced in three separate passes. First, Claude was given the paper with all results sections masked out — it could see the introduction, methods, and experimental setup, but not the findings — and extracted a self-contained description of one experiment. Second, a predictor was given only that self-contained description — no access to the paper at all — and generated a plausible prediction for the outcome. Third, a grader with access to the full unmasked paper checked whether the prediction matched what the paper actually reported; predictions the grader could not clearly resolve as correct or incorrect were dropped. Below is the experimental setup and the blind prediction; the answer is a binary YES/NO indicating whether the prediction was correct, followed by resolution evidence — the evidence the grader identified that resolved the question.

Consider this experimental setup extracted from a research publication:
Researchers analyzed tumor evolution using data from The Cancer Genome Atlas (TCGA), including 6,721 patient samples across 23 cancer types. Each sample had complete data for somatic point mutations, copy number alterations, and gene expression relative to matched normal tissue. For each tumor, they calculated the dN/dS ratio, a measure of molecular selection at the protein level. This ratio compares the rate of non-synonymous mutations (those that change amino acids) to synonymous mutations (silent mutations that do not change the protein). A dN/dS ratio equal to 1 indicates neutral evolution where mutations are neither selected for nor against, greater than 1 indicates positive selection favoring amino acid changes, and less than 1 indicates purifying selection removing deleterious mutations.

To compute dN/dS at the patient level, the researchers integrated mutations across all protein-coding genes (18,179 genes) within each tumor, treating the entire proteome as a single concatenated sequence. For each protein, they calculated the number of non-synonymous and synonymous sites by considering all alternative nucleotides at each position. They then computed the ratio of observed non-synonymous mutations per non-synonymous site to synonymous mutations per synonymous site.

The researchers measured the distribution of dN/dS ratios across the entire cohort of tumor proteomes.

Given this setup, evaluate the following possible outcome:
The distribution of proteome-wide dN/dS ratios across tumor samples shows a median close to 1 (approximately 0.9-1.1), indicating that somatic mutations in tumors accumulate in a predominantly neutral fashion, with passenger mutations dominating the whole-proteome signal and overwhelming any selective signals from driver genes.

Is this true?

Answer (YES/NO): YES